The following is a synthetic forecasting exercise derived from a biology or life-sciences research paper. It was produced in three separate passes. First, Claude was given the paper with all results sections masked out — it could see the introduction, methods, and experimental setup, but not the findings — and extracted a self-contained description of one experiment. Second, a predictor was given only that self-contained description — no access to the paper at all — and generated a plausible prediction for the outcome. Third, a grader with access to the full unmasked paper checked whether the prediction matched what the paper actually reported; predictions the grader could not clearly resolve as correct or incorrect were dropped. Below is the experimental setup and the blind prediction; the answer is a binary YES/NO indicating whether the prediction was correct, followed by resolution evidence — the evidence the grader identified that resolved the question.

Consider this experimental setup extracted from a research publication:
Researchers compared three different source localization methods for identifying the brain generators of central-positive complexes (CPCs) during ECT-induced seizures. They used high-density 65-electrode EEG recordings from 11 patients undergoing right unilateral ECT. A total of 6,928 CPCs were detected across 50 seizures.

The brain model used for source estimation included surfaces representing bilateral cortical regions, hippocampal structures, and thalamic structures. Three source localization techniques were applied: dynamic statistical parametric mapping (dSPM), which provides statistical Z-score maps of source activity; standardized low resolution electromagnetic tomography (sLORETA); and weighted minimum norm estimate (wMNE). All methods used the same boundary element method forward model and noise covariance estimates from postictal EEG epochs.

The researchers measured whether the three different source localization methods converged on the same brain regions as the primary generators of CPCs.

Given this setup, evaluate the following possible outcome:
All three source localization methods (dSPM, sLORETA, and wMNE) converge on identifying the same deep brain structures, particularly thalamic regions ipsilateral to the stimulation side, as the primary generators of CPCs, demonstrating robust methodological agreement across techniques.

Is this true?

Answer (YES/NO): NO